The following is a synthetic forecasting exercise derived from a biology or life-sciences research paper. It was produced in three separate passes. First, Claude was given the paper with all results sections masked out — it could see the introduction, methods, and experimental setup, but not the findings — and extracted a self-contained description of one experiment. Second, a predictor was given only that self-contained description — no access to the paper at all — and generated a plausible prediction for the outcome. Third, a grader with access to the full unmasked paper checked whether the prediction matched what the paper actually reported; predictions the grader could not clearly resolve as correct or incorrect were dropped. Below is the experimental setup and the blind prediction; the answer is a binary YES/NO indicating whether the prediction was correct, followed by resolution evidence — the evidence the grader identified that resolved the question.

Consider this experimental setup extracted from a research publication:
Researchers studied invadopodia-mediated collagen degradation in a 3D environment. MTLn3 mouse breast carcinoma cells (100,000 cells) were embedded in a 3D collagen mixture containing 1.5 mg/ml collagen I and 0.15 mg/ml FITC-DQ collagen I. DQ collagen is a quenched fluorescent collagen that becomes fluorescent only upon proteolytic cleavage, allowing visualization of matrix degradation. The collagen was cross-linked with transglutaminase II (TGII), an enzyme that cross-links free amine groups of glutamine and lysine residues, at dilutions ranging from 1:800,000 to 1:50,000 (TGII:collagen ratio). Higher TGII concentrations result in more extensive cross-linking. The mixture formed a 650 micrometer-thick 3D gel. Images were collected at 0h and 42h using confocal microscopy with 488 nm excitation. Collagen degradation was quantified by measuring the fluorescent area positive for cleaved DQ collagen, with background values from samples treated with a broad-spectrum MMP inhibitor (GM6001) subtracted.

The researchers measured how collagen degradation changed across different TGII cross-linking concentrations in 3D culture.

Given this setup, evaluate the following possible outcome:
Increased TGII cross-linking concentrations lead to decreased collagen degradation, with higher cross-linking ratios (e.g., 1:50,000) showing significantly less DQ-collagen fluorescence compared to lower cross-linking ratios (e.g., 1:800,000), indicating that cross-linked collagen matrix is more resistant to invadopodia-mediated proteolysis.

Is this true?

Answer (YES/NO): NO